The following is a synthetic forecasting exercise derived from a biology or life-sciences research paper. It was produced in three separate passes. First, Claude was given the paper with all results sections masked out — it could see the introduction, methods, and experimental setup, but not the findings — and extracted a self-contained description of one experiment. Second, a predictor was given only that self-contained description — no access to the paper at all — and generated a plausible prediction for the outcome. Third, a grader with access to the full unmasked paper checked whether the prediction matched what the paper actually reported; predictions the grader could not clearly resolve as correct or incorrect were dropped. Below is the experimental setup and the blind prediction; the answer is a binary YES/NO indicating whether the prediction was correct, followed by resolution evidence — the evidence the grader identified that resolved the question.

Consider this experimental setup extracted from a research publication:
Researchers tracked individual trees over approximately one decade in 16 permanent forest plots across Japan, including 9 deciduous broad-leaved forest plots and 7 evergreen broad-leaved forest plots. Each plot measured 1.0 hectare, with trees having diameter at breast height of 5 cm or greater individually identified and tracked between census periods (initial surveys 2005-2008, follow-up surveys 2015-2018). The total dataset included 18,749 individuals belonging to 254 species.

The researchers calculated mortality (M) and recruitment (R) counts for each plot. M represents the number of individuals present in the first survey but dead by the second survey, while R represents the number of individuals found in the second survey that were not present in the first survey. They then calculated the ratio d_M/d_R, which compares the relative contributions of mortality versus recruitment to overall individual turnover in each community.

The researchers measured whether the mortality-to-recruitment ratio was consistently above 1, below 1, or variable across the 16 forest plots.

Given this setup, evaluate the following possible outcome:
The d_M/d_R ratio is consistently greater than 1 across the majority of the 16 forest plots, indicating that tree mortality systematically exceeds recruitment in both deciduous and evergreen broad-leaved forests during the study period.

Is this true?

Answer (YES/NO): NO